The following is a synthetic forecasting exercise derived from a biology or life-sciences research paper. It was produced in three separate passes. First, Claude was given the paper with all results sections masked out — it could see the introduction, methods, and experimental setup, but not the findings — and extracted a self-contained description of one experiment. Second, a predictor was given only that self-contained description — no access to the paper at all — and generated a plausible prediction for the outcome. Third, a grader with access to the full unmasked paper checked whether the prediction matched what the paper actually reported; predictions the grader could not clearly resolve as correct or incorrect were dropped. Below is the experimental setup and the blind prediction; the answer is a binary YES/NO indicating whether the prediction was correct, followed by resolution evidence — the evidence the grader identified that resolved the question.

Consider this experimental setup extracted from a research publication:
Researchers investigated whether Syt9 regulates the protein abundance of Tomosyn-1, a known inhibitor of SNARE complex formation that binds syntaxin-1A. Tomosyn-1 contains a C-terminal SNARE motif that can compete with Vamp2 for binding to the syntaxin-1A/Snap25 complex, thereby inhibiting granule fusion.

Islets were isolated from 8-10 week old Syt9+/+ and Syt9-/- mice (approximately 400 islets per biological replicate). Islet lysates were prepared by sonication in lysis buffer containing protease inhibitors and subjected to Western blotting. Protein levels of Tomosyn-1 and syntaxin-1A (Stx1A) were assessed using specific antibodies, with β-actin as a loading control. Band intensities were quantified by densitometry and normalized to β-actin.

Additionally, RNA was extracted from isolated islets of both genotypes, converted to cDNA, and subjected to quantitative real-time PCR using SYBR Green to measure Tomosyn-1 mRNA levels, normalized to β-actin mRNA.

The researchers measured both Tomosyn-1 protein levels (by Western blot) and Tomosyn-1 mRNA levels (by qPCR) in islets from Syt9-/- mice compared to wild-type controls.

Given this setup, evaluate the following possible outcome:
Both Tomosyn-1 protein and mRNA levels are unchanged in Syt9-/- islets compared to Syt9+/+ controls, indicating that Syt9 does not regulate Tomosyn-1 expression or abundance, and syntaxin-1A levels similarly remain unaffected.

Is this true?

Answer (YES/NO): NO